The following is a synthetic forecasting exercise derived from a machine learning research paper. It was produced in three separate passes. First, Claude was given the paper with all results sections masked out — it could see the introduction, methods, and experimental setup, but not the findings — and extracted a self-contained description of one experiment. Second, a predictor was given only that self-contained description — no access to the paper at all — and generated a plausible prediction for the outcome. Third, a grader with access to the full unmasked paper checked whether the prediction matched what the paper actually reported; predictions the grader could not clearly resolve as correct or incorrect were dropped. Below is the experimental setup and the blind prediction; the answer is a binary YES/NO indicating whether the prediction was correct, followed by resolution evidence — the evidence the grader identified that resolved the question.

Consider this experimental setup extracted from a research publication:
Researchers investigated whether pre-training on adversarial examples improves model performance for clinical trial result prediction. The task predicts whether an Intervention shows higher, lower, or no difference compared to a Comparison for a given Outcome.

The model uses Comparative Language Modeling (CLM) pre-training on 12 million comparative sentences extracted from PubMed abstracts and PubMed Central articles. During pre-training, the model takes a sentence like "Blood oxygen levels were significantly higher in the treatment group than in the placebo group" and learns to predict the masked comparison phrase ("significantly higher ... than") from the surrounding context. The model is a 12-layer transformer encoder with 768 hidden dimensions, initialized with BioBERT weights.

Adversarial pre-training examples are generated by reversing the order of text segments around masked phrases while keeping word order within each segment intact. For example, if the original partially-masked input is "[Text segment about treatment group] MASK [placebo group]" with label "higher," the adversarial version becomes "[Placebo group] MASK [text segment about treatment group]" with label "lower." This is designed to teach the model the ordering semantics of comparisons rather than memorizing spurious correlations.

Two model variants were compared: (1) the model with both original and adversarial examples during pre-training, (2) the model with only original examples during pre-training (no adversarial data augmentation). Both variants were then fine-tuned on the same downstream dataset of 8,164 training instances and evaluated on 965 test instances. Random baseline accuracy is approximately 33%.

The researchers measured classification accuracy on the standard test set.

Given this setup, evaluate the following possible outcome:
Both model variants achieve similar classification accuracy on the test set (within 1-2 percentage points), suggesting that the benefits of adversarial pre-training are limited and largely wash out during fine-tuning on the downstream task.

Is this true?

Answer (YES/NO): NO